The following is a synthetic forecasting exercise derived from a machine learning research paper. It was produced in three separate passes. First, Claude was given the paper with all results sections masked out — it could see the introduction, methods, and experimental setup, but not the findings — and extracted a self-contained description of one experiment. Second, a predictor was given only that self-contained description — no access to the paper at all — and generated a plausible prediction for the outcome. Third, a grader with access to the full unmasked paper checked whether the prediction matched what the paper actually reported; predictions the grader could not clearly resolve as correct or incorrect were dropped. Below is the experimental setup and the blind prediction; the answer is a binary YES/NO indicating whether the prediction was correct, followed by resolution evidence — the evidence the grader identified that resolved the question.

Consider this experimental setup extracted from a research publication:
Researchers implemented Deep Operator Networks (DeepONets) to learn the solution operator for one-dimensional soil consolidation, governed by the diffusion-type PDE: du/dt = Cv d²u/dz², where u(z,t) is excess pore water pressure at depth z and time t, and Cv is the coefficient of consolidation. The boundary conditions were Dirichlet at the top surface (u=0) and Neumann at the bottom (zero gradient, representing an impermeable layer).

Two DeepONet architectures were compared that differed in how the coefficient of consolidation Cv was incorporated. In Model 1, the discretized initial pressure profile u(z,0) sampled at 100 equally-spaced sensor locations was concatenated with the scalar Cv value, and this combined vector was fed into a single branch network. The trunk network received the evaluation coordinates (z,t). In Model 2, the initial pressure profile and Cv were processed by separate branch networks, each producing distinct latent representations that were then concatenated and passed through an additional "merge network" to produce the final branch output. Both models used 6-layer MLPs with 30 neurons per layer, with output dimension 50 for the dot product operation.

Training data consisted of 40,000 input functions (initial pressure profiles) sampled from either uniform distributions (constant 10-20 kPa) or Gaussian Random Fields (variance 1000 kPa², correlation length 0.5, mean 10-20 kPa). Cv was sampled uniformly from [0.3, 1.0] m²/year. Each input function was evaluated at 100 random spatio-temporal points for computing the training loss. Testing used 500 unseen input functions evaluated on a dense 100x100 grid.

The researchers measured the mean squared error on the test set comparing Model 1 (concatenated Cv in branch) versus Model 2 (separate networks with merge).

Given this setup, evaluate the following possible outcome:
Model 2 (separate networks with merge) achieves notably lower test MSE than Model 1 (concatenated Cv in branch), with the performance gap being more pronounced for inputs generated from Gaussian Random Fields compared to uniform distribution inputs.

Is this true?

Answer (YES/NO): NO